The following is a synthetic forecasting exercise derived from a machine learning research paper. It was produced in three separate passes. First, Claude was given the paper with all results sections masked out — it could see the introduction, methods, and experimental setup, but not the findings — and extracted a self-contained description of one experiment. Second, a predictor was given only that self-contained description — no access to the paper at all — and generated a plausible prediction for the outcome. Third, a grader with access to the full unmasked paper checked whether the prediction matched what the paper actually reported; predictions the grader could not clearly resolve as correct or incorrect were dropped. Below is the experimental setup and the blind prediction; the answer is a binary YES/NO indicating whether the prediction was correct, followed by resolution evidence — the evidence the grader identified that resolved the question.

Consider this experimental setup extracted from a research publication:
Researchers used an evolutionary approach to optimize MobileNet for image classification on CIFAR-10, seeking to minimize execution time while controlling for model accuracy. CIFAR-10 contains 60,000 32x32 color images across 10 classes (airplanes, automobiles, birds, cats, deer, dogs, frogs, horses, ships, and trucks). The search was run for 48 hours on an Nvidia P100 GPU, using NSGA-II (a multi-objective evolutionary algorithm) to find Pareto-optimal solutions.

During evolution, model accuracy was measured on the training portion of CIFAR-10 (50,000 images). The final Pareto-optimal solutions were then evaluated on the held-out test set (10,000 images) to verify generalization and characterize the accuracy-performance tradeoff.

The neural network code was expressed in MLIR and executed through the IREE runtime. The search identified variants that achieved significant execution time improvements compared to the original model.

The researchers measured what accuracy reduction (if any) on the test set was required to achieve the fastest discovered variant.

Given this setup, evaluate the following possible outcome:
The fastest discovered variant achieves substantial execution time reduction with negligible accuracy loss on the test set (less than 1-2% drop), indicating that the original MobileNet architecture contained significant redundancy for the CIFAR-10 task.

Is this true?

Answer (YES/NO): NO